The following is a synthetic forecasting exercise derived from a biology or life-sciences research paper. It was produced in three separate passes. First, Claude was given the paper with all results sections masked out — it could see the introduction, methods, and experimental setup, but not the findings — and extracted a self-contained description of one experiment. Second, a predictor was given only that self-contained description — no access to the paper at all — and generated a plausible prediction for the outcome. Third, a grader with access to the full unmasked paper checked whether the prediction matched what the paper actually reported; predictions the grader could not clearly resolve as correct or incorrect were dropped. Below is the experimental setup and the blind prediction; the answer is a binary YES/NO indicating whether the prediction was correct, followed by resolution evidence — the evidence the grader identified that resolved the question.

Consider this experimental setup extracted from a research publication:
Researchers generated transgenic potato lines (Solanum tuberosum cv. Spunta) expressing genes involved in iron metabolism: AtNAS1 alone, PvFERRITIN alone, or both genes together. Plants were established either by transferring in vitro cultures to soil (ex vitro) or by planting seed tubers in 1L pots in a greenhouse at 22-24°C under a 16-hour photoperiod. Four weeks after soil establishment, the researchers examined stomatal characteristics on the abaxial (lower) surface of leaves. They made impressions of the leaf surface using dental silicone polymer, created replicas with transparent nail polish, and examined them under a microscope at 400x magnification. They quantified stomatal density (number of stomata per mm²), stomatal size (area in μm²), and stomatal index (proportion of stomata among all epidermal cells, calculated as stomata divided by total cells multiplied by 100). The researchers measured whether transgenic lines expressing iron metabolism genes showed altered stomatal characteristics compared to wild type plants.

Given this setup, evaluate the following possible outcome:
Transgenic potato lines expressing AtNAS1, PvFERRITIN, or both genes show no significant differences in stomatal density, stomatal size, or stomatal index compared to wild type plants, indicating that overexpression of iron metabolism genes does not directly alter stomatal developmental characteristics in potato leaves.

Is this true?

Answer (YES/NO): NO